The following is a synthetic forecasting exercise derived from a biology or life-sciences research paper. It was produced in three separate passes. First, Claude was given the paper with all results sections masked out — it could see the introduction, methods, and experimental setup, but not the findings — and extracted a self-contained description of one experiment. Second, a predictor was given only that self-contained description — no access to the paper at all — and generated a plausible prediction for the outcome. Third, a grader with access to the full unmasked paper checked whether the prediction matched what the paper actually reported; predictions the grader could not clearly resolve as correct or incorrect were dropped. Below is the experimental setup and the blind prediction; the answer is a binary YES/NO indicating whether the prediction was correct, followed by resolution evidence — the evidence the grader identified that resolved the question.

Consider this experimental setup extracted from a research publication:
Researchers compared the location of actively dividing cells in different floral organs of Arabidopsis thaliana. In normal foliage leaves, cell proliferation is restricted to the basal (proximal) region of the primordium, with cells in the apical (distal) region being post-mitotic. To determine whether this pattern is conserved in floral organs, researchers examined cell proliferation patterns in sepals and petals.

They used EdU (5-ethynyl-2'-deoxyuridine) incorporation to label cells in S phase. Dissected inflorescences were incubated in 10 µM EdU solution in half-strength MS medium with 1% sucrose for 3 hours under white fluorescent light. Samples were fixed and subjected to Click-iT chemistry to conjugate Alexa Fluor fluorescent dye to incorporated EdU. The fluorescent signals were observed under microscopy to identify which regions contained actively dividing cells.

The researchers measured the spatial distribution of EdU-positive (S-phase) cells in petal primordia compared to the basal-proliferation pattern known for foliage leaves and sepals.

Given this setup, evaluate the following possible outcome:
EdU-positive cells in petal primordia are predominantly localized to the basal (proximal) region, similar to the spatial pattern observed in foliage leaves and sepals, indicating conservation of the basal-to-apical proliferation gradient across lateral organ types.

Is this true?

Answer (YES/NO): NO